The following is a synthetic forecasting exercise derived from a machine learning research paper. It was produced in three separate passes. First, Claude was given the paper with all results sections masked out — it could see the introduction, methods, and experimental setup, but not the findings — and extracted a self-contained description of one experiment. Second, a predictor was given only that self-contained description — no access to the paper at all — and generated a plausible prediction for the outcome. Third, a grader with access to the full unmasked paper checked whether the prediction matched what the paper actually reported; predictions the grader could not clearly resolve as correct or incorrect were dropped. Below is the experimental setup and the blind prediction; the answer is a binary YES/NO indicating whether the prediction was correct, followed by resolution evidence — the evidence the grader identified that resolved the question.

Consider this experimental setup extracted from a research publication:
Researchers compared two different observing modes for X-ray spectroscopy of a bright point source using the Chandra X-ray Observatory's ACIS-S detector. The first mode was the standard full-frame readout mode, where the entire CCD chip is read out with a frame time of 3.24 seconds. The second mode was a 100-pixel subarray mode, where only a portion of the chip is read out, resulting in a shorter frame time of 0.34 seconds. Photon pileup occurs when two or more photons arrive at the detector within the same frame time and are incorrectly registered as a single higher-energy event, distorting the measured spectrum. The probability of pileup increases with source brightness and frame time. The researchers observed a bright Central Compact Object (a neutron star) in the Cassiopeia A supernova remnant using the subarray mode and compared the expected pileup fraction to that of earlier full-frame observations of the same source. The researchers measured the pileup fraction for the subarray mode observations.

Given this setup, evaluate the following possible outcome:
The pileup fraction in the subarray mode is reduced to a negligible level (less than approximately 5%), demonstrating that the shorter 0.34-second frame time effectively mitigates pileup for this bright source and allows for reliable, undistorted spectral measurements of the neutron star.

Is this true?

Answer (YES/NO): YES